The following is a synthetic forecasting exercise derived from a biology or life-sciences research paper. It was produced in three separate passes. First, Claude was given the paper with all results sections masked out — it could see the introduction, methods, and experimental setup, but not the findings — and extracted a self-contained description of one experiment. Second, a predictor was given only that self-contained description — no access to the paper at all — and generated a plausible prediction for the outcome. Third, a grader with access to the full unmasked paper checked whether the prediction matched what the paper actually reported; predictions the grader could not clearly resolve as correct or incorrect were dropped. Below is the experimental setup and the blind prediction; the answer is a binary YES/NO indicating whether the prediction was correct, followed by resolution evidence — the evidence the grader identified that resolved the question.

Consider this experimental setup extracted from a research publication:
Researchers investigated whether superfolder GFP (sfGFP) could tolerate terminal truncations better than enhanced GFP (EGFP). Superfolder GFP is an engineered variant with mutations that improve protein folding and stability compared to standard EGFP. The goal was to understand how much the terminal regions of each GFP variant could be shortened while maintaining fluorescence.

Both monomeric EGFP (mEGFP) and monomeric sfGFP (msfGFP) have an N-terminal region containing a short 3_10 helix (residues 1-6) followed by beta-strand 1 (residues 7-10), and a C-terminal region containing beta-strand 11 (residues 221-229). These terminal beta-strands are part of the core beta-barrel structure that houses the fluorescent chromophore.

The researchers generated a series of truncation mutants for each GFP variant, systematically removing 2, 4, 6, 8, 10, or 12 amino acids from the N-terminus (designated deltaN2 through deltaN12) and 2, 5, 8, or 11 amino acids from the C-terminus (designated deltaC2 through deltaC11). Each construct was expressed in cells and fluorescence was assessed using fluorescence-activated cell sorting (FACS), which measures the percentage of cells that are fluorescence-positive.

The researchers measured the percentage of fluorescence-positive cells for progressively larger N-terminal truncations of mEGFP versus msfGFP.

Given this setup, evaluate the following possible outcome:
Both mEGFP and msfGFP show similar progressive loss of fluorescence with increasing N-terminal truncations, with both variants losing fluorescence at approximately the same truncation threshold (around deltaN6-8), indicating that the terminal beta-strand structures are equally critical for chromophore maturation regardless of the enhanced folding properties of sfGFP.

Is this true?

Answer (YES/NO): NO